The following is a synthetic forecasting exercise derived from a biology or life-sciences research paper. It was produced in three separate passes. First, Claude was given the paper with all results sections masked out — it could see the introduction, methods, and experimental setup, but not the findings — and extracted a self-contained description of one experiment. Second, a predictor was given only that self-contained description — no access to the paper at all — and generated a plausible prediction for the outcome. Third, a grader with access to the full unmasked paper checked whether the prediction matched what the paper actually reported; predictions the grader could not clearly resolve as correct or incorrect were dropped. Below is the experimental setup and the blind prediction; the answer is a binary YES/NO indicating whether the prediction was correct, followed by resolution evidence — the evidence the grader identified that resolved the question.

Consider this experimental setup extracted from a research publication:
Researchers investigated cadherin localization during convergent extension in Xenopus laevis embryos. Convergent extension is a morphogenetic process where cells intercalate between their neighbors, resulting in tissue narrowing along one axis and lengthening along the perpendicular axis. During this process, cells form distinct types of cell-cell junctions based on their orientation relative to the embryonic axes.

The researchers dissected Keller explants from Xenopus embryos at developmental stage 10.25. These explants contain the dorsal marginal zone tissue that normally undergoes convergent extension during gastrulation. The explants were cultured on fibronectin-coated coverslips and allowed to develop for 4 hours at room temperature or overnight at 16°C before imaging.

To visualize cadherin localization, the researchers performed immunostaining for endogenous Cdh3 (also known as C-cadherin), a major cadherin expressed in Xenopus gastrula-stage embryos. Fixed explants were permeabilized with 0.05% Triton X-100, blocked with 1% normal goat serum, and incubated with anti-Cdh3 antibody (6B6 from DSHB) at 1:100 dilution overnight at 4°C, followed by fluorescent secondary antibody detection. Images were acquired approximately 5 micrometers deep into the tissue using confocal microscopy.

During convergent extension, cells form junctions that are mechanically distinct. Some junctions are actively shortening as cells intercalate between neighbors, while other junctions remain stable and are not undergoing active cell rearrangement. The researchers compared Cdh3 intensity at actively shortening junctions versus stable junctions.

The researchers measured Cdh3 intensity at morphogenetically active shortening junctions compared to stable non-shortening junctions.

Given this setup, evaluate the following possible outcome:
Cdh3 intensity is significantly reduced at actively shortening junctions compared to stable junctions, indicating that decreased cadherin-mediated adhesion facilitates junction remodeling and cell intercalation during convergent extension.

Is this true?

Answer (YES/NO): NO